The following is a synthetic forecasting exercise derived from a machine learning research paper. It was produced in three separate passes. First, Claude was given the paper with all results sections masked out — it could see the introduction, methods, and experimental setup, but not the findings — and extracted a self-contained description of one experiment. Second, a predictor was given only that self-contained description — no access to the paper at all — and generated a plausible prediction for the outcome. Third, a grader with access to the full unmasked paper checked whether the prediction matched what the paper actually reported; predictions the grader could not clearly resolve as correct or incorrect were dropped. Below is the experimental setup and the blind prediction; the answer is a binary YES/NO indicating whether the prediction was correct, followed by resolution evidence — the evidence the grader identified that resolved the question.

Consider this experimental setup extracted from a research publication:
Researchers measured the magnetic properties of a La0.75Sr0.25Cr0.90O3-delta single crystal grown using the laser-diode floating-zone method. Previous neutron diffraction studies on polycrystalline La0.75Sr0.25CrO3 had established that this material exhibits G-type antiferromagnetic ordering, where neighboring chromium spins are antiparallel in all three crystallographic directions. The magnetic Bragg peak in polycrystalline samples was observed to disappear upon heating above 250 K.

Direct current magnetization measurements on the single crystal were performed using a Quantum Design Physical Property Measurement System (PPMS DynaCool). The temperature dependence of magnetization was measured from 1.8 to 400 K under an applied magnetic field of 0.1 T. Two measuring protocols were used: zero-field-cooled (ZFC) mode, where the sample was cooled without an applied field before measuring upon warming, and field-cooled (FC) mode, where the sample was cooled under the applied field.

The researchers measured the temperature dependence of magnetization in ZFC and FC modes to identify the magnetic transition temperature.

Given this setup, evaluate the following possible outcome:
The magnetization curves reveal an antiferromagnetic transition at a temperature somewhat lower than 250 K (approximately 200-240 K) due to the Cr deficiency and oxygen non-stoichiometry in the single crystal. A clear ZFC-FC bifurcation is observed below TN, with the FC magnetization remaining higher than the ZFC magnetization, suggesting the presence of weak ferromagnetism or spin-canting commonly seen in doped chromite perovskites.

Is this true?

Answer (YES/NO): NO